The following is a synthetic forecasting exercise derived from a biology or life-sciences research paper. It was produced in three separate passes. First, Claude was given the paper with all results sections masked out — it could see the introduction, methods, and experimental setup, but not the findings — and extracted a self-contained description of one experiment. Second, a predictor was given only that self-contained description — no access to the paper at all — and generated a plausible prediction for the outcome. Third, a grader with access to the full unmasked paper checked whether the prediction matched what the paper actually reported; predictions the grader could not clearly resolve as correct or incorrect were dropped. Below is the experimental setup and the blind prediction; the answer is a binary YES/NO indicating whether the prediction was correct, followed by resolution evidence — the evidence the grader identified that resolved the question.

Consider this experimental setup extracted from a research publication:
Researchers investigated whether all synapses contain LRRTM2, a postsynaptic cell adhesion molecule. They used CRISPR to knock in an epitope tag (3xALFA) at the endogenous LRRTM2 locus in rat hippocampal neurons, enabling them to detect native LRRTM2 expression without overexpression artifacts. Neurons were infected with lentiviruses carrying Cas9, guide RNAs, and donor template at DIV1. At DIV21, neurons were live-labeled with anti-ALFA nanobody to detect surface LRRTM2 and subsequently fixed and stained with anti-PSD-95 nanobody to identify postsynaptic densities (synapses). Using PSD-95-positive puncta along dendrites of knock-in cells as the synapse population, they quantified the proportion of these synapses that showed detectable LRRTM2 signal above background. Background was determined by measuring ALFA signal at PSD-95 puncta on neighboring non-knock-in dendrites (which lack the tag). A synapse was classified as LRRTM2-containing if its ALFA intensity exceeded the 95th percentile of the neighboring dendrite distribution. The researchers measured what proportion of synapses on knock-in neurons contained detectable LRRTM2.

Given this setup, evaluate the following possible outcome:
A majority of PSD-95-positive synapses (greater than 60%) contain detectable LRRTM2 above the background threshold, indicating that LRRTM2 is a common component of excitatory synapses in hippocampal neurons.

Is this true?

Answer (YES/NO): YES